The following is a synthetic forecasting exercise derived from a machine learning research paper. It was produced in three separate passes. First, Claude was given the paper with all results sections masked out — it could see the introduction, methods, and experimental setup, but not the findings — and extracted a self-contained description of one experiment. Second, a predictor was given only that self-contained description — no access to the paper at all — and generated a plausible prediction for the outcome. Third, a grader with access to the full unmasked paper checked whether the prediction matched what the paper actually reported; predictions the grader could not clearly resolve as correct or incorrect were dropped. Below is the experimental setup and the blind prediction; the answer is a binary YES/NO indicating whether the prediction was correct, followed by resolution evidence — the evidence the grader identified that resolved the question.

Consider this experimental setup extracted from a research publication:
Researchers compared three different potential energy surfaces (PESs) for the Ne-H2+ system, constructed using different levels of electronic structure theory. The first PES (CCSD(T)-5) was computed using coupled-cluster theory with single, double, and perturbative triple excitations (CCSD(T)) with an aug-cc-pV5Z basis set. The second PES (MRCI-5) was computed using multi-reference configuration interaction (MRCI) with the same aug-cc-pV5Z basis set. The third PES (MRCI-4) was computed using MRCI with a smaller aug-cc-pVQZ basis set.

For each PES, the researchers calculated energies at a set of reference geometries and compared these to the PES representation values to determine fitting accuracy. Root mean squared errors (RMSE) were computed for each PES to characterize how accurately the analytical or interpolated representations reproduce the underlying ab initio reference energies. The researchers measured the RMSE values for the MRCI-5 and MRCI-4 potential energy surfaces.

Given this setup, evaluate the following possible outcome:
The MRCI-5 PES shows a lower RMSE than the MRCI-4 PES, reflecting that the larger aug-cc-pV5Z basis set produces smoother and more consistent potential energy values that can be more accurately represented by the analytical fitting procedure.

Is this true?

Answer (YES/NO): YES